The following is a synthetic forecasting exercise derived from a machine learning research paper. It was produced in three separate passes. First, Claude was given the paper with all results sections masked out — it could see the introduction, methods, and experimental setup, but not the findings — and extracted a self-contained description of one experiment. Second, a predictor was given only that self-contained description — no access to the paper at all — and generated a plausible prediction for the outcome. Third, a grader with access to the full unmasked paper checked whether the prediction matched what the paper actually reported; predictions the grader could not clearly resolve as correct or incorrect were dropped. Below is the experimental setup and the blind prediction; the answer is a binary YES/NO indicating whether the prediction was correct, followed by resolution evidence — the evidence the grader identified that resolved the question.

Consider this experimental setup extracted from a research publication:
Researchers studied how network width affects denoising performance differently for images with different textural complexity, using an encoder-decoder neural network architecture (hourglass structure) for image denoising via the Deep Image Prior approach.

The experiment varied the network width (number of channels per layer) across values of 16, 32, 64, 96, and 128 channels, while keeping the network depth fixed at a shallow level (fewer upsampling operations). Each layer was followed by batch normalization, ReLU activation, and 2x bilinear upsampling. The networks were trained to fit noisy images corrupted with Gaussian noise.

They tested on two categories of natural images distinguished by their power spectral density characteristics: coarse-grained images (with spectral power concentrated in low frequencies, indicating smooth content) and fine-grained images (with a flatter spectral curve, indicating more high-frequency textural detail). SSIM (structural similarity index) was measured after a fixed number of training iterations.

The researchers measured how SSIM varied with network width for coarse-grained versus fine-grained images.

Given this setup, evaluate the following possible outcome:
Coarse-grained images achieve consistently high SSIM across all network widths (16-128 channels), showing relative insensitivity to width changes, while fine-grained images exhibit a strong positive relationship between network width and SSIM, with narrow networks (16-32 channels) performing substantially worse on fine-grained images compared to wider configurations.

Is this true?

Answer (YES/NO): NO